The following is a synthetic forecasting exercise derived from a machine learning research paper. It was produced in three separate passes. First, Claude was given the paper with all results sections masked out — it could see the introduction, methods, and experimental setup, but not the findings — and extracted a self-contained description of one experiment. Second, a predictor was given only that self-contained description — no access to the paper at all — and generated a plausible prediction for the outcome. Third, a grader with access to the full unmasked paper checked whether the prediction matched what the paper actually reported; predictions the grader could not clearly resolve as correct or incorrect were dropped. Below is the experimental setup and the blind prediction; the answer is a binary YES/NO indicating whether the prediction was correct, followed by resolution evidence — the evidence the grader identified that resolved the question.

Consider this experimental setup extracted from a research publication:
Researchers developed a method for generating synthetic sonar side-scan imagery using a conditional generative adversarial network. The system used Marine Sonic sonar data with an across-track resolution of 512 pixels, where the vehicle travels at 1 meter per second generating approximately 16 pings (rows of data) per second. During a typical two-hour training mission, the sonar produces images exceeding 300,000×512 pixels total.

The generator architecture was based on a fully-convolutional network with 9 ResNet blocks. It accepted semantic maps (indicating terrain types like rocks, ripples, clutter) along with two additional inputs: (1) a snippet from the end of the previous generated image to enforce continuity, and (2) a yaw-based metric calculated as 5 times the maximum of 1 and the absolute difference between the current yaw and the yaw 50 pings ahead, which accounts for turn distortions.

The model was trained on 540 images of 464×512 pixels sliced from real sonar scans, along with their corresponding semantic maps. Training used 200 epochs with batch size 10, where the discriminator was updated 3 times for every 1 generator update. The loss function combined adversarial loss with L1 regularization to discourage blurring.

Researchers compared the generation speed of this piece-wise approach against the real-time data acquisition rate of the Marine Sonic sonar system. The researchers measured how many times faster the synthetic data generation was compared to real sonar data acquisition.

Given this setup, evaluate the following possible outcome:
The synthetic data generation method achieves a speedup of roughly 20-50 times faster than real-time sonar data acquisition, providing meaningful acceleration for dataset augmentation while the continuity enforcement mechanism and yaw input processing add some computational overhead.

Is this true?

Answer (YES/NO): NO